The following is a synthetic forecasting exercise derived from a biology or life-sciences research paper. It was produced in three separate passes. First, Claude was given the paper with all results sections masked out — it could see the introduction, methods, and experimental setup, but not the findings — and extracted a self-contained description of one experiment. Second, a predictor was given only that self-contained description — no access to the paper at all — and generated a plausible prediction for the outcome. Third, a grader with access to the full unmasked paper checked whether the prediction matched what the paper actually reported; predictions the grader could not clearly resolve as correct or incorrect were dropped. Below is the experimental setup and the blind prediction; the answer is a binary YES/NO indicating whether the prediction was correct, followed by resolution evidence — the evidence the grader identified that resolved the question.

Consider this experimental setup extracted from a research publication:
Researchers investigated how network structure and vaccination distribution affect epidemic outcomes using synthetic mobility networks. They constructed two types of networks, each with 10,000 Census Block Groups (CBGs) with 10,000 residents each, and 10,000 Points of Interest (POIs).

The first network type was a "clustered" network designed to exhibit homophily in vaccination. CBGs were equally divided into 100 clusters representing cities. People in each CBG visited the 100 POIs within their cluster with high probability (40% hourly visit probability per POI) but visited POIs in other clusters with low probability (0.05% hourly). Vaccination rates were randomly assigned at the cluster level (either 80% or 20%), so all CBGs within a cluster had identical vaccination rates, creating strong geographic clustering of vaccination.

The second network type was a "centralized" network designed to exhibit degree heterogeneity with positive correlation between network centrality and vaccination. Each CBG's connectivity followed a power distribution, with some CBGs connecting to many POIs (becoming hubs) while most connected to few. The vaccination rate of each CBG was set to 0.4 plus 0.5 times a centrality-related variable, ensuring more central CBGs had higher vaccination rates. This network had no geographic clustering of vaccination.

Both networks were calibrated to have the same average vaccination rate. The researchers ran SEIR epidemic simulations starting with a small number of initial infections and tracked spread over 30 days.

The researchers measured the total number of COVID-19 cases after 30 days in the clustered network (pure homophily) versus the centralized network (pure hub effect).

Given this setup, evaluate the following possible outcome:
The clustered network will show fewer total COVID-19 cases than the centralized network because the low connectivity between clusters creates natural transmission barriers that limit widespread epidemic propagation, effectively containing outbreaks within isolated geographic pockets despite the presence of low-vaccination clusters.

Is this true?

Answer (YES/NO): NO